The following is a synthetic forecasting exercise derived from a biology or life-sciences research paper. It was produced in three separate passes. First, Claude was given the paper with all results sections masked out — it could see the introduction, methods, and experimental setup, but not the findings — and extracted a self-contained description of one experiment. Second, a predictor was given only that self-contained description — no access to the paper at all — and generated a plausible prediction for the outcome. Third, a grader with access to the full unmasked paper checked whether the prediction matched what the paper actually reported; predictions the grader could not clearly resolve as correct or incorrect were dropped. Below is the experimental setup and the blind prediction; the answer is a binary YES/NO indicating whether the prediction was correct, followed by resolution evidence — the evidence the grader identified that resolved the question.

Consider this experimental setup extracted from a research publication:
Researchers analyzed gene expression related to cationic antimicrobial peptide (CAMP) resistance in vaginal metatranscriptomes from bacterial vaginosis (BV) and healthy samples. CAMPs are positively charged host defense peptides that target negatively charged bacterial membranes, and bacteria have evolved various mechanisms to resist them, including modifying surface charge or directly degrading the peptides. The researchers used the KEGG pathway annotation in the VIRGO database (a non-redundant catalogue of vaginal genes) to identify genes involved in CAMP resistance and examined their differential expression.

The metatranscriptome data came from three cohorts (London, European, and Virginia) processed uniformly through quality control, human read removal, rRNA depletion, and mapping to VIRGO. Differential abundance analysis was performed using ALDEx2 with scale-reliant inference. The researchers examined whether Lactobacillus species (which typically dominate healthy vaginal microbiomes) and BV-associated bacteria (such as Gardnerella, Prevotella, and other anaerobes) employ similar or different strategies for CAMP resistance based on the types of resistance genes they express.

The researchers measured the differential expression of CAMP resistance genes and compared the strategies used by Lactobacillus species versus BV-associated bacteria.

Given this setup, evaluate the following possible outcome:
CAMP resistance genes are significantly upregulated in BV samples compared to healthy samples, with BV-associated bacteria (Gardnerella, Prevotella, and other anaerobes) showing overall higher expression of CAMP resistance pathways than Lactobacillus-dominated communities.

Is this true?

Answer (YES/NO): NO